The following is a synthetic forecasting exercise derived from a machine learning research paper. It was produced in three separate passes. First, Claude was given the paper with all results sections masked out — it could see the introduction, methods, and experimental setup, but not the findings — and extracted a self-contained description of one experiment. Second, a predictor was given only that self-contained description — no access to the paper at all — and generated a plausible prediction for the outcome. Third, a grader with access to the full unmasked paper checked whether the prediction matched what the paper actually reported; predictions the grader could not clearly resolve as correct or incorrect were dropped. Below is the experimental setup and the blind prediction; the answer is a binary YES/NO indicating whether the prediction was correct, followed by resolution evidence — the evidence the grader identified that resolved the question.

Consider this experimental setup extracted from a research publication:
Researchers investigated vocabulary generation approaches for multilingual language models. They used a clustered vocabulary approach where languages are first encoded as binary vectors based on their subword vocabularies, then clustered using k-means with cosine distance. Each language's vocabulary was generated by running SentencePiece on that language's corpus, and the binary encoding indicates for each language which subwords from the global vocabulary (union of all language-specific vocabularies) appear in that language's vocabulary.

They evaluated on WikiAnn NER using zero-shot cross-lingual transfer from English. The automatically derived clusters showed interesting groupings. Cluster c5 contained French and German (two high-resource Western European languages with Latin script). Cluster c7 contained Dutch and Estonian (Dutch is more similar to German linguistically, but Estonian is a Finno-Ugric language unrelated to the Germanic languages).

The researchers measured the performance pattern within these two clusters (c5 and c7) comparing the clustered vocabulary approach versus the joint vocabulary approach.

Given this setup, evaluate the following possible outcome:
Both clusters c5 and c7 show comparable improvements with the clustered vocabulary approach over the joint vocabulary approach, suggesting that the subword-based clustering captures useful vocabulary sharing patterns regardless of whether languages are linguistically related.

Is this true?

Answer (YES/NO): NO